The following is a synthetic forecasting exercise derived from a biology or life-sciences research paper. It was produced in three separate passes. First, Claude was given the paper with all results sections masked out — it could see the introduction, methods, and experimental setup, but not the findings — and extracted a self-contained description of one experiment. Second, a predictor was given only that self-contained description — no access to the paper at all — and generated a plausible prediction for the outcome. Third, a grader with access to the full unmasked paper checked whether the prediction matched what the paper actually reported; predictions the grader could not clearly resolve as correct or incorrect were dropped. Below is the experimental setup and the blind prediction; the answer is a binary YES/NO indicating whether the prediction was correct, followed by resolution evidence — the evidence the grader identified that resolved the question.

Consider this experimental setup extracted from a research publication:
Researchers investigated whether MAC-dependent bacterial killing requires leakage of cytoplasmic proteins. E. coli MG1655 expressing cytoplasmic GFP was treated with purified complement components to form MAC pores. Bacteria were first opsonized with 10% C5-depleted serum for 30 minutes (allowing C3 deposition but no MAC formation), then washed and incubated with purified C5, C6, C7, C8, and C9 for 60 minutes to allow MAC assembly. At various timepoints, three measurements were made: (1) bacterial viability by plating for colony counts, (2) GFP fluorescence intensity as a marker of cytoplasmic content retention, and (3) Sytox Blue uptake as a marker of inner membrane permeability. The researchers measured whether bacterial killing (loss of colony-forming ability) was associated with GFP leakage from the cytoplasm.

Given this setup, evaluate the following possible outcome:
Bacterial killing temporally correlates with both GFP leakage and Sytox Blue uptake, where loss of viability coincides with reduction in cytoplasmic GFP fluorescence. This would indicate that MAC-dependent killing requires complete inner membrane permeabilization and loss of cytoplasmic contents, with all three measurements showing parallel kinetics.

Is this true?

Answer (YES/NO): NO